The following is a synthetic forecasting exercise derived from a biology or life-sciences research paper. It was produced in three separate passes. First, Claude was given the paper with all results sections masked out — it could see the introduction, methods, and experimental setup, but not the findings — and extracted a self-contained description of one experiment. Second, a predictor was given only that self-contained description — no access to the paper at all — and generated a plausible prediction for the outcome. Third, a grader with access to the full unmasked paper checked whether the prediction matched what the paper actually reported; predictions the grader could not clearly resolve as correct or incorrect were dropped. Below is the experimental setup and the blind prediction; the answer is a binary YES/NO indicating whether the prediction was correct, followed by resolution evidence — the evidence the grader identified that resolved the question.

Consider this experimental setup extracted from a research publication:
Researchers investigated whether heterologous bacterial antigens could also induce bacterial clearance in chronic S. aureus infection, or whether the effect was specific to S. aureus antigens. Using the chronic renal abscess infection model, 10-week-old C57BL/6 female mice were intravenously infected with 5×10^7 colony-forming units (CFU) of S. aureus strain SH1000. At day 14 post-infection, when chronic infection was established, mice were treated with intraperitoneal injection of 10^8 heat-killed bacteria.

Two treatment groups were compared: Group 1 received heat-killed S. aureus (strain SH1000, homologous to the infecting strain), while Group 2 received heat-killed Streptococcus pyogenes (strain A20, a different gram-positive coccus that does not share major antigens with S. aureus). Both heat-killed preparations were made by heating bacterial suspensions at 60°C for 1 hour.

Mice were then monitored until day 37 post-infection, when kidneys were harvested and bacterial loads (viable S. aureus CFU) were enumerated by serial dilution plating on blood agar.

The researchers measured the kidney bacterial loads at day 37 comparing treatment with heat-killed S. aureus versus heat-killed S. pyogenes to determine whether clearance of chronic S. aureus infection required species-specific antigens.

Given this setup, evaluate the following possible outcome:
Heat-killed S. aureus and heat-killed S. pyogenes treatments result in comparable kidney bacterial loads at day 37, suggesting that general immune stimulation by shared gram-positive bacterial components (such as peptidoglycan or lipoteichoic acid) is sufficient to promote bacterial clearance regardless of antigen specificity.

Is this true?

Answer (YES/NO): NO